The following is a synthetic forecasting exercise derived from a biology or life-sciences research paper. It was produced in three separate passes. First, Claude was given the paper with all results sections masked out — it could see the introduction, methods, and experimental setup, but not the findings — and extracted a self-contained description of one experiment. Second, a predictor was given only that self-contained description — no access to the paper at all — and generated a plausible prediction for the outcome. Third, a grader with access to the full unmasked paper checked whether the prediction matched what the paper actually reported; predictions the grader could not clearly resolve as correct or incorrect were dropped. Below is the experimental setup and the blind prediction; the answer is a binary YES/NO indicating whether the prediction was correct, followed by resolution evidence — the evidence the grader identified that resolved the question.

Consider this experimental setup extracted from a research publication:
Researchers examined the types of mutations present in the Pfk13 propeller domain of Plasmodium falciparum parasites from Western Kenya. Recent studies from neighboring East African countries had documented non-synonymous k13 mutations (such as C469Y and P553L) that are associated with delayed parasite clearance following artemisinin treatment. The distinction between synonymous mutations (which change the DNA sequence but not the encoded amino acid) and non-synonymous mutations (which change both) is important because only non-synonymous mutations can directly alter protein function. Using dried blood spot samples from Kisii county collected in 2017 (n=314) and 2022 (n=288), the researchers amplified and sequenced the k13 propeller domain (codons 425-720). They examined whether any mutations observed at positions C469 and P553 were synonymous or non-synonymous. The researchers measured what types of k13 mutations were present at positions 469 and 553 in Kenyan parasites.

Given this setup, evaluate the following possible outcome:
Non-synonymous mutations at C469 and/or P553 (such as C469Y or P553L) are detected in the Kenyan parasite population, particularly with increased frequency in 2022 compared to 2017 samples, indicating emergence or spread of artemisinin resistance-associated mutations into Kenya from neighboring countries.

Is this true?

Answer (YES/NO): NO